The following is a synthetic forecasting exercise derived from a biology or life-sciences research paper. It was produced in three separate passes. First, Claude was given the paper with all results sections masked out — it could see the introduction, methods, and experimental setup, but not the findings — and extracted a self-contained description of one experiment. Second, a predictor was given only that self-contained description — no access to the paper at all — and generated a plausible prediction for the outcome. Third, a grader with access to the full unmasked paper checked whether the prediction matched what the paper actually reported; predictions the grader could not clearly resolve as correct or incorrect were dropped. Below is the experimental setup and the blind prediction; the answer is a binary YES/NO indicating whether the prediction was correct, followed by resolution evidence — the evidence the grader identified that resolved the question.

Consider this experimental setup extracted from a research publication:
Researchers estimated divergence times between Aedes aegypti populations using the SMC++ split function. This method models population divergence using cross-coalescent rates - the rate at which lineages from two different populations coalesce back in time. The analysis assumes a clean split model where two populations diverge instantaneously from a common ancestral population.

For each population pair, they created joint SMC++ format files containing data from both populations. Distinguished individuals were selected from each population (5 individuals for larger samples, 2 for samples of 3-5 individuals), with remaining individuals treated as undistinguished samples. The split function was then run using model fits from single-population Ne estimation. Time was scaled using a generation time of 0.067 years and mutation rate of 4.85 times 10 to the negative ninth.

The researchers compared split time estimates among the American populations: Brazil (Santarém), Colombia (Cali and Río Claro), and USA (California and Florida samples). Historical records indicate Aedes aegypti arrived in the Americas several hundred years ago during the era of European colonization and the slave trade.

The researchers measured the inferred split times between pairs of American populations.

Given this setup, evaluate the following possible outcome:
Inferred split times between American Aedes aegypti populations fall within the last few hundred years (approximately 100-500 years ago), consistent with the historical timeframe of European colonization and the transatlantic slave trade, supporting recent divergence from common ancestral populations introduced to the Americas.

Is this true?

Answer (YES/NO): NO